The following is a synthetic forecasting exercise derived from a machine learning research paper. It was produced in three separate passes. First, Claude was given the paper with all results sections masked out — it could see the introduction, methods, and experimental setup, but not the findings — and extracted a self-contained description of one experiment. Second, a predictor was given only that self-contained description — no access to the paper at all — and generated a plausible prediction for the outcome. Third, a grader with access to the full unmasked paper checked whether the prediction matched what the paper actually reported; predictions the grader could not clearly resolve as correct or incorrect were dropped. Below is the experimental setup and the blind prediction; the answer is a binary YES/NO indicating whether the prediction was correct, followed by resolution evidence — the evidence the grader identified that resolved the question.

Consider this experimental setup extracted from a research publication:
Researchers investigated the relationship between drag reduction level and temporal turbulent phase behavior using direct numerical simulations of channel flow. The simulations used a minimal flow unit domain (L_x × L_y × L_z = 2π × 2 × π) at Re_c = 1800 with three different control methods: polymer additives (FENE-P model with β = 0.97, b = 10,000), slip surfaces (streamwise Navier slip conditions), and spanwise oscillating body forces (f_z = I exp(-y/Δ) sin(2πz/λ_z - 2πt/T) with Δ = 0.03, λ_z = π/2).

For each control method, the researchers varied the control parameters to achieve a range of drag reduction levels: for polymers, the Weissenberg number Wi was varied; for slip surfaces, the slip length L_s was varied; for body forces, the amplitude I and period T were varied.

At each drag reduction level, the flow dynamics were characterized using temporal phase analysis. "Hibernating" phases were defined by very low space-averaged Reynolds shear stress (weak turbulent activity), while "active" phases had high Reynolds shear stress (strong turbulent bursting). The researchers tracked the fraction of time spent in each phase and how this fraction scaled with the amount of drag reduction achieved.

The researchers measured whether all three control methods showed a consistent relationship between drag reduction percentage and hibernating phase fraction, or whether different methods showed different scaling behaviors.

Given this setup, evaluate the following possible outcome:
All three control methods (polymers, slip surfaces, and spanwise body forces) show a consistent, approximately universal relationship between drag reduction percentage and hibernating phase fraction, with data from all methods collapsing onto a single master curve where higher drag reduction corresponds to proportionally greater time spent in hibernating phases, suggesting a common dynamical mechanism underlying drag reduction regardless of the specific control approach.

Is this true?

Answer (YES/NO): NO